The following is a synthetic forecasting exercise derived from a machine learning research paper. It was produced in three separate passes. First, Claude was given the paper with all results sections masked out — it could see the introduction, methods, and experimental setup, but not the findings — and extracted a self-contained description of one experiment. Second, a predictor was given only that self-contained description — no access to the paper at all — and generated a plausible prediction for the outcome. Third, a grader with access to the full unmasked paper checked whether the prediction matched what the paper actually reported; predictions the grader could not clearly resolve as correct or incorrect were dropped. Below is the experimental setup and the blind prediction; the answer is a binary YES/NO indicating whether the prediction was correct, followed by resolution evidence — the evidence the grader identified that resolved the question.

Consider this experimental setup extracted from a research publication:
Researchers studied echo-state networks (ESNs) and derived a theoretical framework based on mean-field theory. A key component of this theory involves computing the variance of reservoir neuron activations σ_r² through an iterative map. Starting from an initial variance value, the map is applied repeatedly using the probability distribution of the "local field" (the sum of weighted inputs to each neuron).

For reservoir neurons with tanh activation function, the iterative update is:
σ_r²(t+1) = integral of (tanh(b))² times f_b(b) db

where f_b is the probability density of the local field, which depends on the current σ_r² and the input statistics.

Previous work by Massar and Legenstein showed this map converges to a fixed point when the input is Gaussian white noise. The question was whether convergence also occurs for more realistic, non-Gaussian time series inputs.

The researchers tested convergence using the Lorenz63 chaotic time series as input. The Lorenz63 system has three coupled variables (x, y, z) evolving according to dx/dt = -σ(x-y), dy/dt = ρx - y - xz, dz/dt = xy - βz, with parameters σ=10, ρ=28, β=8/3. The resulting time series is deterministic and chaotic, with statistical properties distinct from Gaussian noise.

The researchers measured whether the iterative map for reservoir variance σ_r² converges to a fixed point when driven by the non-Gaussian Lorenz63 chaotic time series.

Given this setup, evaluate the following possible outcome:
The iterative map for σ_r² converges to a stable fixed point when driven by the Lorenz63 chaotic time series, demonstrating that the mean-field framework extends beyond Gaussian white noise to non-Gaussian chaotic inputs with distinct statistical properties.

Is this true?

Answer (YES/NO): YES